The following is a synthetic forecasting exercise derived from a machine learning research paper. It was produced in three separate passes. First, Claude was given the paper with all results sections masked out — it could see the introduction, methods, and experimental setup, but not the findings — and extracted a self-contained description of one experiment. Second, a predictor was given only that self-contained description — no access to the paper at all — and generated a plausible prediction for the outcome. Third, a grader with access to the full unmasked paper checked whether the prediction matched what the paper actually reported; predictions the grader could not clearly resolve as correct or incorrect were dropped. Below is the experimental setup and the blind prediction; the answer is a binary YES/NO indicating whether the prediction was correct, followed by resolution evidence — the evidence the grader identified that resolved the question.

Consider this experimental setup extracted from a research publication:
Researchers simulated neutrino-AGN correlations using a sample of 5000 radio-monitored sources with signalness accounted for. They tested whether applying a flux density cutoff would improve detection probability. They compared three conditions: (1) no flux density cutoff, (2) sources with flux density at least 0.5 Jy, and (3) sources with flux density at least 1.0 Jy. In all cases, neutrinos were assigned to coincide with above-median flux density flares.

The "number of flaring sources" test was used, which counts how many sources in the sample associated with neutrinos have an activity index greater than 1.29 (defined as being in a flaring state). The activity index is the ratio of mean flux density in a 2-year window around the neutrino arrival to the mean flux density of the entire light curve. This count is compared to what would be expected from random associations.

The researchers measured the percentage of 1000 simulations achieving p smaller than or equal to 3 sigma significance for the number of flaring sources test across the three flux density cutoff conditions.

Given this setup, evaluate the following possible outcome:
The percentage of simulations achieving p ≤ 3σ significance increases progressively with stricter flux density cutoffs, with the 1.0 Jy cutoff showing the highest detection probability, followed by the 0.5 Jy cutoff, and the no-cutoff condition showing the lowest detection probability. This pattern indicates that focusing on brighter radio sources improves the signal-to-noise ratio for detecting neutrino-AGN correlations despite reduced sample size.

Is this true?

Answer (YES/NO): YES